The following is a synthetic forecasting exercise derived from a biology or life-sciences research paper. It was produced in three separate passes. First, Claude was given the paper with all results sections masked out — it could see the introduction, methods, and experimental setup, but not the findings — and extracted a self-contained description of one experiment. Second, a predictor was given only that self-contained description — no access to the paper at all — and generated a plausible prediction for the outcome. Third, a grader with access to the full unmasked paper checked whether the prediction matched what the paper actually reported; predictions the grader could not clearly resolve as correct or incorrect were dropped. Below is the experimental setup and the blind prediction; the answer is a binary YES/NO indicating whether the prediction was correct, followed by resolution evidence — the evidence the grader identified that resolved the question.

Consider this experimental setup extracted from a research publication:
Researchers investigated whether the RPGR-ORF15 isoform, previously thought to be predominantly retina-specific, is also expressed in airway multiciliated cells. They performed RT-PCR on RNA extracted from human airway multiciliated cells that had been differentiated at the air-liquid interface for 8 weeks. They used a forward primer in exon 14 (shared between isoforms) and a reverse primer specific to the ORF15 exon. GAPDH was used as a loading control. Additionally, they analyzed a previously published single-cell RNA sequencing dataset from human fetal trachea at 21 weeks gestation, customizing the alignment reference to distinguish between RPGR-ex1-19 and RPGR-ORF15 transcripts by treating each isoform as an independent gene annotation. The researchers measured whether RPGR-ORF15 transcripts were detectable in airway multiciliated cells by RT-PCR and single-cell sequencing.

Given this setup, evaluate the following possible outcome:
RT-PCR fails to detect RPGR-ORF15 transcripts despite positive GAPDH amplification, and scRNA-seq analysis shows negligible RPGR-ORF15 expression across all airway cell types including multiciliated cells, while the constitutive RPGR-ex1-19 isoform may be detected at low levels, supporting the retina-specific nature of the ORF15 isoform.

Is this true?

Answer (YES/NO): NO